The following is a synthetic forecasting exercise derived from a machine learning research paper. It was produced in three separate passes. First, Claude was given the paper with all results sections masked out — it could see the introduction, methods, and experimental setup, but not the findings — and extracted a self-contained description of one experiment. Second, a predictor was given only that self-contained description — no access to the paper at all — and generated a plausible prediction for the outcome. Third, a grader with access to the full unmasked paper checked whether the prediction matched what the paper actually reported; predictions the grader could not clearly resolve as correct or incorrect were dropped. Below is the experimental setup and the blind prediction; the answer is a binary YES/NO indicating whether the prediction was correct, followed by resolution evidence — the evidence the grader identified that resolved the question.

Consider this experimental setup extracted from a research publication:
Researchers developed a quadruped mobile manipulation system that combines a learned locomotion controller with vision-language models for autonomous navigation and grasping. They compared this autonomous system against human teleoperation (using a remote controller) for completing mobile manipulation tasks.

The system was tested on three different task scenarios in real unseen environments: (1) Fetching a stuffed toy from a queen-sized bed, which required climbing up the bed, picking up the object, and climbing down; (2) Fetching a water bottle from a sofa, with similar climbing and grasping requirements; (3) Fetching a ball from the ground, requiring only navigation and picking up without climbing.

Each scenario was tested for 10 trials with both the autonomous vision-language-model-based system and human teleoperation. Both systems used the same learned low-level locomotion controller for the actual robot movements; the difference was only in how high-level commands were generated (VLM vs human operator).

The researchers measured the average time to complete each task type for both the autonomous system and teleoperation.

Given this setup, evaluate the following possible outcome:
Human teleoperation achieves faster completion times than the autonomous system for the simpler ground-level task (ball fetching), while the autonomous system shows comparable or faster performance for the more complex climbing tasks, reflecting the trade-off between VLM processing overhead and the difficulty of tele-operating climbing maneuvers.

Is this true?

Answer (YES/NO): NO